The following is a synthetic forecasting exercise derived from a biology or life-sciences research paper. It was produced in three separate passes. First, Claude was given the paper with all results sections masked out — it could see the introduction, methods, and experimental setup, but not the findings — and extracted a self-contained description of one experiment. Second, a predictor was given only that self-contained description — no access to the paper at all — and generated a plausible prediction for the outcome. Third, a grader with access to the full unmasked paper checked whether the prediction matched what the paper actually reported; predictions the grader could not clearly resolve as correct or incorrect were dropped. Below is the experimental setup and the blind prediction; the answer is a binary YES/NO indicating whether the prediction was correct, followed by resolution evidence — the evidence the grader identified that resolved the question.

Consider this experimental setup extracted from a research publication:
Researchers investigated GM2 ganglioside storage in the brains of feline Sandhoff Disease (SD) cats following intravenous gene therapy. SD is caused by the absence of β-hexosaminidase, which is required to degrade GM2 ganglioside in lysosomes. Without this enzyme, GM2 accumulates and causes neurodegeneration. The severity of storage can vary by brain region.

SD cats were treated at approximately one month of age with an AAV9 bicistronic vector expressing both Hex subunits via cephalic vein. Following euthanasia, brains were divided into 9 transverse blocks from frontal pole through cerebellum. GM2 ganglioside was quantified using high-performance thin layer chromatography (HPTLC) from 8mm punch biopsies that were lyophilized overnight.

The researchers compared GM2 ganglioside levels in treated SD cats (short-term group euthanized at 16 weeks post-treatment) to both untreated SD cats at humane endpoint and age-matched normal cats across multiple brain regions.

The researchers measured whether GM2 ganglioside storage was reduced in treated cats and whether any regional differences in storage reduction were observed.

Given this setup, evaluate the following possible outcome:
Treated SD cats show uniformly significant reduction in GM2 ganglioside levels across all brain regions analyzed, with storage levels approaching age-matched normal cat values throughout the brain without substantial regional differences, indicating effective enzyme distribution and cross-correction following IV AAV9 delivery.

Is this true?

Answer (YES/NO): NO